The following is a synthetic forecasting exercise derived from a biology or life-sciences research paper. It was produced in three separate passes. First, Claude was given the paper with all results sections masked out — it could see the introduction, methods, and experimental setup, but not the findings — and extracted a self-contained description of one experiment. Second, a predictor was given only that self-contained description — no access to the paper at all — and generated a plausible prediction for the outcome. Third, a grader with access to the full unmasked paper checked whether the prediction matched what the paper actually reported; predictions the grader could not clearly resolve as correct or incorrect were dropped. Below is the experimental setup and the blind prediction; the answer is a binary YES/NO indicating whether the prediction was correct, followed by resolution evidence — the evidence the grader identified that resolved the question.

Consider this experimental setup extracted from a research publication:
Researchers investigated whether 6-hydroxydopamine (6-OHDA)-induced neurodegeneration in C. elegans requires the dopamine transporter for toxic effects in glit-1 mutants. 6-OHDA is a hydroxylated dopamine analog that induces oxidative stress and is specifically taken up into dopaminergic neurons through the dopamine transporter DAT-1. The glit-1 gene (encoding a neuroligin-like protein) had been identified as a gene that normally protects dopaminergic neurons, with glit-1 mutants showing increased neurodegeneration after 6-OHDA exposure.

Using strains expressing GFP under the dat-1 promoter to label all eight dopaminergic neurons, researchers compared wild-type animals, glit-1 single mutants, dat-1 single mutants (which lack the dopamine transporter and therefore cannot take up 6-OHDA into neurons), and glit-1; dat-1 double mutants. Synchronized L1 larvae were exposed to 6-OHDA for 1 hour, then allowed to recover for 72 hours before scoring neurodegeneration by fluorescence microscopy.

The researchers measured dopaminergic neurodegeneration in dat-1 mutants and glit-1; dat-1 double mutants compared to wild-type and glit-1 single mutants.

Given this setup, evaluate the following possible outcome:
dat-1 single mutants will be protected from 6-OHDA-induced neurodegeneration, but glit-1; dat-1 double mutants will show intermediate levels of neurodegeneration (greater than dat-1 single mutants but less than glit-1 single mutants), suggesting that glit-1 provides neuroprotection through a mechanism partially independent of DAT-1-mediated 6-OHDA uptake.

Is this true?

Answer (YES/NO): NO